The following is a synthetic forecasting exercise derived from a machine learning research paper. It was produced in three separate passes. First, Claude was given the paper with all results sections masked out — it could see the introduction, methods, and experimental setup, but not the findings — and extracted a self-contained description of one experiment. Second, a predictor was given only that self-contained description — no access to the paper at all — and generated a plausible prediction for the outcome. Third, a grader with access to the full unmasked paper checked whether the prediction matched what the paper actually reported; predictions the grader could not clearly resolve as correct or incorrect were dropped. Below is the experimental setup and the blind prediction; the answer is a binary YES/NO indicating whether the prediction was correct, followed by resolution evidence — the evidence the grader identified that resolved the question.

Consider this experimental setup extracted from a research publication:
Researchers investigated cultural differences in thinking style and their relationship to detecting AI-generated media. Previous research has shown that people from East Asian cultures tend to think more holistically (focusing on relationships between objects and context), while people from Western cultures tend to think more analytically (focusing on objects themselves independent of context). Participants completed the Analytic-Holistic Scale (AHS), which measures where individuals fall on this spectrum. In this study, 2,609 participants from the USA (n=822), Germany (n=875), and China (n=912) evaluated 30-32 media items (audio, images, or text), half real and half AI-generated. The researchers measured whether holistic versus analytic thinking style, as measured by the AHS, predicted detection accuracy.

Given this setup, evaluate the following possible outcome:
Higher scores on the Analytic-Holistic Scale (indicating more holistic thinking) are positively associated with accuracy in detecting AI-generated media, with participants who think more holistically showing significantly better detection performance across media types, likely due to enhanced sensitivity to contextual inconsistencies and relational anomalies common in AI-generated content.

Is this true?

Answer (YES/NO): NO